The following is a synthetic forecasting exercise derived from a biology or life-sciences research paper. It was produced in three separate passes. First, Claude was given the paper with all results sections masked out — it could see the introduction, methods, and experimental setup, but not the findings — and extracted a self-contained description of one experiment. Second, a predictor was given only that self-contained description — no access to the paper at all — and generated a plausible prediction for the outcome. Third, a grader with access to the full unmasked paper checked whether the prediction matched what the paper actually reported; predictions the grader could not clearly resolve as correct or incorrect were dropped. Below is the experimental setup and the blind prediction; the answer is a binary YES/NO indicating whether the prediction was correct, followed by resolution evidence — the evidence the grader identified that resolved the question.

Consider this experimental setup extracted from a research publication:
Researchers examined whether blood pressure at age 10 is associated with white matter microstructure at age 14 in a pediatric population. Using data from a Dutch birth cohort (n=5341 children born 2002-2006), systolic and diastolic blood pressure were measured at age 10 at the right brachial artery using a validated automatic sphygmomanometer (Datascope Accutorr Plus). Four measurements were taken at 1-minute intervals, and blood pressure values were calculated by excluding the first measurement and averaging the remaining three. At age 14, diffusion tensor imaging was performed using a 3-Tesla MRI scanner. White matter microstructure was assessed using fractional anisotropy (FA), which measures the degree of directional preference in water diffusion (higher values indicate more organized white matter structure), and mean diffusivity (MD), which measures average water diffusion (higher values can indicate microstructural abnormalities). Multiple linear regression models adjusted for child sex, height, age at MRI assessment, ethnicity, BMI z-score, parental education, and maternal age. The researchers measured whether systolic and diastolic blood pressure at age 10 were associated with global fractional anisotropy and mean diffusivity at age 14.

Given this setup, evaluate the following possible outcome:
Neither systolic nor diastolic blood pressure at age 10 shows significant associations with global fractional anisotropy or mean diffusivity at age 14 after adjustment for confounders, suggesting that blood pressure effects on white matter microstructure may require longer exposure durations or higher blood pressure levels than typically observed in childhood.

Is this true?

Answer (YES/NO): YES